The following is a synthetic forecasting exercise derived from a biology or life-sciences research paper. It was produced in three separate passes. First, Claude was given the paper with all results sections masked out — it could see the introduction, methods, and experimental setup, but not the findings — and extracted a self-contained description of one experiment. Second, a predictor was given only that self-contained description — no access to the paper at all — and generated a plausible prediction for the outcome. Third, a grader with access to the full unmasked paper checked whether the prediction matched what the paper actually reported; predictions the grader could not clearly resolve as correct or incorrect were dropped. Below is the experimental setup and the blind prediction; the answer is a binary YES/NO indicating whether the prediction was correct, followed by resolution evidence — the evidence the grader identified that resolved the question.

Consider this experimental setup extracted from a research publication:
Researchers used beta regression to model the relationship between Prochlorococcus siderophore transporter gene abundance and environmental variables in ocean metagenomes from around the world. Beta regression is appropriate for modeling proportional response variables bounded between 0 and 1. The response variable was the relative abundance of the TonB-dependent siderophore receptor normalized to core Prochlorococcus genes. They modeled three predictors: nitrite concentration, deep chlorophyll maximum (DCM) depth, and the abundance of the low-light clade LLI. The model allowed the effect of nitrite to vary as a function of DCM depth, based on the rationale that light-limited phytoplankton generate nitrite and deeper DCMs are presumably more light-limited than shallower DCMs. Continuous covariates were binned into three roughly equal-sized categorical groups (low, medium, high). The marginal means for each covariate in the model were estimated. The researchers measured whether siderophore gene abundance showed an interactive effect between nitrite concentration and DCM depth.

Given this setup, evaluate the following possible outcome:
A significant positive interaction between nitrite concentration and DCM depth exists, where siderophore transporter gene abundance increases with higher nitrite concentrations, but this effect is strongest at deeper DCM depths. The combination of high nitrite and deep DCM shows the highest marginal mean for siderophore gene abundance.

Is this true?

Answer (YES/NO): YES